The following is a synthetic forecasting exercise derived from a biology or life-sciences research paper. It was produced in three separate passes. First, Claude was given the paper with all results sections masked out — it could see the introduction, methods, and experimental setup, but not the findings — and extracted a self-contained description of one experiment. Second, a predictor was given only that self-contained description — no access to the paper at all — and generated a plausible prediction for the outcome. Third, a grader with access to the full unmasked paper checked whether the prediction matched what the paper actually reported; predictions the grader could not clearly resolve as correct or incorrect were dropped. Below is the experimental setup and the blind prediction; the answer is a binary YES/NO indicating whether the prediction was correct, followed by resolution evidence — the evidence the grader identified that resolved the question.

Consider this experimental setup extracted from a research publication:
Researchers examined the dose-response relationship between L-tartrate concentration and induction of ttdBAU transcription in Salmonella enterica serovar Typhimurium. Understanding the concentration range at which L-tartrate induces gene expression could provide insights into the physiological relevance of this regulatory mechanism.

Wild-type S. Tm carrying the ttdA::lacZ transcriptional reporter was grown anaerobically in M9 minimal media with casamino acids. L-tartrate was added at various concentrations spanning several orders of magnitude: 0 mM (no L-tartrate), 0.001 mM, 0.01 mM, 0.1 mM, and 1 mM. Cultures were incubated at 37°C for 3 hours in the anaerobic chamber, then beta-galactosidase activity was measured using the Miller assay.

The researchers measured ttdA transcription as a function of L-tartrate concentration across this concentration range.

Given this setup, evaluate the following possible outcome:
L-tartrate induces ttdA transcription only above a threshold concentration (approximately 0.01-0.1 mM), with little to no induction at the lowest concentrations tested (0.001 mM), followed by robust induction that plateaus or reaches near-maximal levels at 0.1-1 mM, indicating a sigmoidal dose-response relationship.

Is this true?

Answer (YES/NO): YES